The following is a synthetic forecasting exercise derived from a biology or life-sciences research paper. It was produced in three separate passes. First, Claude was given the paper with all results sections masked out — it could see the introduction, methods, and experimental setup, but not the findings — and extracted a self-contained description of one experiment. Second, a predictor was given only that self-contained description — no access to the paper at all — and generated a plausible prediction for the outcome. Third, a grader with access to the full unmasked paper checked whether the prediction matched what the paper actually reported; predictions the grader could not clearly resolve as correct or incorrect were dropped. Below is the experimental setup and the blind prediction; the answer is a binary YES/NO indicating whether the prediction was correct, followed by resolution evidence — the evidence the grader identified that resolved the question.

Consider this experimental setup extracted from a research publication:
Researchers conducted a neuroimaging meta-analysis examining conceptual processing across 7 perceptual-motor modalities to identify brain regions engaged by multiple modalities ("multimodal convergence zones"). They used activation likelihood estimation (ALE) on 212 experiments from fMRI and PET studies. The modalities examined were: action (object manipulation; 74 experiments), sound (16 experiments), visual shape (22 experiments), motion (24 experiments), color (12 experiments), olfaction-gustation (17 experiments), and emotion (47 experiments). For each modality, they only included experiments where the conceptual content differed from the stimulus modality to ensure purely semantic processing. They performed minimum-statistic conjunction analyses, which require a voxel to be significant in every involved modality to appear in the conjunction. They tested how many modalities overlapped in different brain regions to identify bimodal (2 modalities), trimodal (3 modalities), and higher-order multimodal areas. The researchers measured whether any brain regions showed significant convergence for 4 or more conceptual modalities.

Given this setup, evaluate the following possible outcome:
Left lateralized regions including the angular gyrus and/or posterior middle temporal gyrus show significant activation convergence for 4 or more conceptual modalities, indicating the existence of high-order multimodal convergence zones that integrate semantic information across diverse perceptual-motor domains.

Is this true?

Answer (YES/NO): NO